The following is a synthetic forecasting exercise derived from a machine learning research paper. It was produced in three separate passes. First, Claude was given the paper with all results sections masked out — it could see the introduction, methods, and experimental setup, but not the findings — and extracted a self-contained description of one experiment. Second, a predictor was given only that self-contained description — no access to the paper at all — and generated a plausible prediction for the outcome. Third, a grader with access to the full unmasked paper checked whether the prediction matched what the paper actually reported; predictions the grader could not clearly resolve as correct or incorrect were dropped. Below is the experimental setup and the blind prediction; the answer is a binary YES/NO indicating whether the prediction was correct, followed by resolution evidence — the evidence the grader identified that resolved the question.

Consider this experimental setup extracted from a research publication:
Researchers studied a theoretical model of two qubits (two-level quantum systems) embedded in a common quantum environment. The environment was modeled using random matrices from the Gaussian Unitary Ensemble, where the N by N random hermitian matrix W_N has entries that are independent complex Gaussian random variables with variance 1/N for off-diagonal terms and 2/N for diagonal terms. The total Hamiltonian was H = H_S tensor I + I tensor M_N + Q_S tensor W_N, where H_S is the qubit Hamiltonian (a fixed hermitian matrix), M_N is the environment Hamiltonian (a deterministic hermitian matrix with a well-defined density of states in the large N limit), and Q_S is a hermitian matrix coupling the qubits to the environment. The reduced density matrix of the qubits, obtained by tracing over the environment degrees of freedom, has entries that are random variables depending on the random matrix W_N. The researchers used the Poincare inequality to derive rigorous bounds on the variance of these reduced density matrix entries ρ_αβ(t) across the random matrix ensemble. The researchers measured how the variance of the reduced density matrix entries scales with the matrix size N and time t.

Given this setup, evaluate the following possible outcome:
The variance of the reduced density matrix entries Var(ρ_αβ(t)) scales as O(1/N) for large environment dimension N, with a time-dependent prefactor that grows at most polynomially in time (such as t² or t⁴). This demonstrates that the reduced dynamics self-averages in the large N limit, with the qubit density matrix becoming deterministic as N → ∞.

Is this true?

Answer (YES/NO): YES